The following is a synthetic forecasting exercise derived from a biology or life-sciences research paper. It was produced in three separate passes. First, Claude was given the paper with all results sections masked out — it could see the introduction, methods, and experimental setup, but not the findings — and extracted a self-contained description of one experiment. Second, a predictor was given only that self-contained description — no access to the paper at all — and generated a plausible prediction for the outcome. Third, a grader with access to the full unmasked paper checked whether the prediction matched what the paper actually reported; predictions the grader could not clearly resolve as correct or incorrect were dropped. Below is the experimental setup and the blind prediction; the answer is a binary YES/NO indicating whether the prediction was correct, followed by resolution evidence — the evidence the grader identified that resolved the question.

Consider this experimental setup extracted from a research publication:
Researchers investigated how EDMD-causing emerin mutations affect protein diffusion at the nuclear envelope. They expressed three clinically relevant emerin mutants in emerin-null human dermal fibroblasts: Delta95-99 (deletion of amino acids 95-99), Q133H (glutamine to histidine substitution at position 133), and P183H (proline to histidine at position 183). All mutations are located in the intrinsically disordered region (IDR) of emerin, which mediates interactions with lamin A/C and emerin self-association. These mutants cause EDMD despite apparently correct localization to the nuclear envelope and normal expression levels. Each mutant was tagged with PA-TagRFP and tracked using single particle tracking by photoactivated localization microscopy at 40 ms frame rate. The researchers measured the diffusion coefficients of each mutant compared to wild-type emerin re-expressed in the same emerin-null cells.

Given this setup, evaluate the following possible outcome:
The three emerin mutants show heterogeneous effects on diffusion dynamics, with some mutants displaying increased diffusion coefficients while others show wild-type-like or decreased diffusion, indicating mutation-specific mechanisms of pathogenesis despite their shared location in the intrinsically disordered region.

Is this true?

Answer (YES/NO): YES